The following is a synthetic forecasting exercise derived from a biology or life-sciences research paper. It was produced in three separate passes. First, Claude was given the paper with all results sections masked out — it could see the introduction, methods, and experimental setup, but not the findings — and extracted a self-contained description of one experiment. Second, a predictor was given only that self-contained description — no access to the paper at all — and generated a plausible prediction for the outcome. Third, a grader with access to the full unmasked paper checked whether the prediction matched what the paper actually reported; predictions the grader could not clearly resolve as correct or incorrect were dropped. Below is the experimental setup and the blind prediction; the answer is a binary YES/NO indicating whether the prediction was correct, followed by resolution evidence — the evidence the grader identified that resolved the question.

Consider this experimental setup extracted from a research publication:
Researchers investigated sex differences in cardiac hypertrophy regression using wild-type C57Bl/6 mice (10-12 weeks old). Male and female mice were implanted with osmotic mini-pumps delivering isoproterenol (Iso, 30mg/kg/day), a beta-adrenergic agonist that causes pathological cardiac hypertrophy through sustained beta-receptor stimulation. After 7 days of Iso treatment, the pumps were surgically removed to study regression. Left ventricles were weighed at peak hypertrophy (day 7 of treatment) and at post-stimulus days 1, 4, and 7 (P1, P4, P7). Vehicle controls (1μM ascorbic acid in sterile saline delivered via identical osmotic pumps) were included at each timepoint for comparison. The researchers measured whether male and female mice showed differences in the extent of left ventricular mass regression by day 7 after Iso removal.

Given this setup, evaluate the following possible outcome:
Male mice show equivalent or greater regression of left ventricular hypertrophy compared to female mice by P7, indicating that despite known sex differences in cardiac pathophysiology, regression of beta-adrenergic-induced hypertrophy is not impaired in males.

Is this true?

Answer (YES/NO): YES